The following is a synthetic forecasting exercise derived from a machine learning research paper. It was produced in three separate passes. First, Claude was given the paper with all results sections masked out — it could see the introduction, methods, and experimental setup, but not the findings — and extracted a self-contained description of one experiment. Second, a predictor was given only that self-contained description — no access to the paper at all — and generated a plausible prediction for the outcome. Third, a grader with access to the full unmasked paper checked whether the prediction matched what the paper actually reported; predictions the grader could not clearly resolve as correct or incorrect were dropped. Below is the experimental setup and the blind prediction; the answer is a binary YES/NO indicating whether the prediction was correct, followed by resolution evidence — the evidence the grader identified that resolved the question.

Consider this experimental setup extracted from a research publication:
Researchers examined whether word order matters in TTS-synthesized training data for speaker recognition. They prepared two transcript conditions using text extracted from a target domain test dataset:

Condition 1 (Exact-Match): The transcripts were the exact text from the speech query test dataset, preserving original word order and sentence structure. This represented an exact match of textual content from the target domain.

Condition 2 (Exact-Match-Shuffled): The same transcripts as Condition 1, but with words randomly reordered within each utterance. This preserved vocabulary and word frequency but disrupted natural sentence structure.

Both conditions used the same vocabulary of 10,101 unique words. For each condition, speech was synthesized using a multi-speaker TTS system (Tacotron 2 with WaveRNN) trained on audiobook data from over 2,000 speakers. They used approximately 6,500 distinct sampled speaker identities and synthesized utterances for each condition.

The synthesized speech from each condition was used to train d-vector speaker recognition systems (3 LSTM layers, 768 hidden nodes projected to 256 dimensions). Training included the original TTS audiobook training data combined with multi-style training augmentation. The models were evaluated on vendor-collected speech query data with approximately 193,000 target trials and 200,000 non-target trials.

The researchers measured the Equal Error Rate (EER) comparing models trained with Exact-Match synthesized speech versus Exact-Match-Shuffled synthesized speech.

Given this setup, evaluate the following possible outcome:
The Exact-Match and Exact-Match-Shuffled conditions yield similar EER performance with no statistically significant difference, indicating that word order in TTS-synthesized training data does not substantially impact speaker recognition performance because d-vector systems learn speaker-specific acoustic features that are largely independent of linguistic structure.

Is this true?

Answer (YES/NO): NO